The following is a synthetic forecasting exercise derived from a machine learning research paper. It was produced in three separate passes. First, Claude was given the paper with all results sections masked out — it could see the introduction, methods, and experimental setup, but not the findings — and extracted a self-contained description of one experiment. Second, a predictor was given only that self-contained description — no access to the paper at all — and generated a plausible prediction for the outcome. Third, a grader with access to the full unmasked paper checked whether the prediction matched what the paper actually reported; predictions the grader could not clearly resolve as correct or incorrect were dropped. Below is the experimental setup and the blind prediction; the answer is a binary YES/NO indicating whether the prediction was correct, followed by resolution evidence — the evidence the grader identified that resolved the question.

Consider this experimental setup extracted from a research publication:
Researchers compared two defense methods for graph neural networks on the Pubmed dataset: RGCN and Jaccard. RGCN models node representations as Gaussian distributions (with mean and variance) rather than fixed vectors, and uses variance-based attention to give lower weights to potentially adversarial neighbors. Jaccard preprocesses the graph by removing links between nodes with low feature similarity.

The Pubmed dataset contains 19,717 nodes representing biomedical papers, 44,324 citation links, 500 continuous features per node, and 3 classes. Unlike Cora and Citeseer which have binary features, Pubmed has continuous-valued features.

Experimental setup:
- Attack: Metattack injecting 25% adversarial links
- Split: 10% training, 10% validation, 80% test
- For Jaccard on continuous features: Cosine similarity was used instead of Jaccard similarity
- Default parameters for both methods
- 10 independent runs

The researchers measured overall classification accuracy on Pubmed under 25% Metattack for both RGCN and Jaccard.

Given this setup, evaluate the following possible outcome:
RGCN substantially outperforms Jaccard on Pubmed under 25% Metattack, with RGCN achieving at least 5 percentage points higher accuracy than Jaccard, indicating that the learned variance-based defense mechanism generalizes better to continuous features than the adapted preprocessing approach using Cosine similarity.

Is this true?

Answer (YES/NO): NO